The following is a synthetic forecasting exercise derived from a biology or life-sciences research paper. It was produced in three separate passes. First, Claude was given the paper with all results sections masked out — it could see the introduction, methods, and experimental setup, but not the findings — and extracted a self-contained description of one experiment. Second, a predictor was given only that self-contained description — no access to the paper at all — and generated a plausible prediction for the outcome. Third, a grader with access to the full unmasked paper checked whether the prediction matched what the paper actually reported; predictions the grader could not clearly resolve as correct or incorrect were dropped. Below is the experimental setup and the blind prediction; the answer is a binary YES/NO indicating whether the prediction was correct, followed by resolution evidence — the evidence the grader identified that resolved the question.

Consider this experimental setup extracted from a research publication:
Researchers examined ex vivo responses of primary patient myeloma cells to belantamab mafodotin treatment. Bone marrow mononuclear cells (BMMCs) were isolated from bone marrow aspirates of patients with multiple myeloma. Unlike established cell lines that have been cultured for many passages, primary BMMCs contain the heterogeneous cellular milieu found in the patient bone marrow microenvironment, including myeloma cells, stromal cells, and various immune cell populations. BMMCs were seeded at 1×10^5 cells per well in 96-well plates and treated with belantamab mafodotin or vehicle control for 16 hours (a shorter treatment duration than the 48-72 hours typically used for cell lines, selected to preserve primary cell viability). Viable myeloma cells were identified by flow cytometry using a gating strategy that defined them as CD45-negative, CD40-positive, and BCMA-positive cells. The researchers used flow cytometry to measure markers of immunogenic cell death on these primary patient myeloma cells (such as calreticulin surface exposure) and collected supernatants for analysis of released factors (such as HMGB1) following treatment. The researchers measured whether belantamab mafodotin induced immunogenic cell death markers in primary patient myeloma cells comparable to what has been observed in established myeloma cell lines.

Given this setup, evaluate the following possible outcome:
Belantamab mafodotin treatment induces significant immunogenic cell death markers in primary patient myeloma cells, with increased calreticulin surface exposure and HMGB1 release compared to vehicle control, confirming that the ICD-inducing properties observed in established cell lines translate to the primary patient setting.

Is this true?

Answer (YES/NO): YES